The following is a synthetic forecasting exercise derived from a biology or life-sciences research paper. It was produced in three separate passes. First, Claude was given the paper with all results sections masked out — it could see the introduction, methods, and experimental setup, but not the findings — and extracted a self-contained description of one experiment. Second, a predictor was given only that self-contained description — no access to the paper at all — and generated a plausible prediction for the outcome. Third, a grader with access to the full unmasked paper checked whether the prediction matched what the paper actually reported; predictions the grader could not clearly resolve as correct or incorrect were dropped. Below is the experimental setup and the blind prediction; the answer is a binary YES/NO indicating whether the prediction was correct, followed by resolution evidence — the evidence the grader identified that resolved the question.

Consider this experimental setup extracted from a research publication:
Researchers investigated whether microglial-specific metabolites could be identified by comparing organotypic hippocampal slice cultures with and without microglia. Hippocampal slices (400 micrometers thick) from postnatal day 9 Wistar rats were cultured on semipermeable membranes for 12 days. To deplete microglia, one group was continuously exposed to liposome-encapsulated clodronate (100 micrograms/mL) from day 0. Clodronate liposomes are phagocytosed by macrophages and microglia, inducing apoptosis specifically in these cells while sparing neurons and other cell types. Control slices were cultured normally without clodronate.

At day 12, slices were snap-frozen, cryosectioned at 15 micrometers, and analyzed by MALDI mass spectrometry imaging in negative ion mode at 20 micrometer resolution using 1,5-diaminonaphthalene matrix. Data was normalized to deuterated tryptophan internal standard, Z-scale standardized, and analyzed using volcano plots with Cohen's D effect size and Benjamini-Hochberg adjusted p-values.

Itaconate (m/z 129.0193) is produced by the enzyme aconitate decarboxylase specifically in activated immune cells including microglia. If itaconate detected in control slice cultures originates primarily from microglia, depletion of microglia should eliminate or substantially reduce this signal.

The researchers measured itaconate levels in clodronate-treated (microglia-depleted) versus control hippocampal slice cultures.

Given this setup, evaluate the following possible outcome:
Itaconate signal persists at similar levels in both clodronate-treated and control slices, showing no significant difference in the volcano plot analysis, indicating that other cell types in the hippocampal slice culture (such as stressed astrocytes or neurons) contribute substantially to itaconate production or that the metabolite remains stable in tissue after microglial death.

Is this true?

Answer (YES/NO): NO